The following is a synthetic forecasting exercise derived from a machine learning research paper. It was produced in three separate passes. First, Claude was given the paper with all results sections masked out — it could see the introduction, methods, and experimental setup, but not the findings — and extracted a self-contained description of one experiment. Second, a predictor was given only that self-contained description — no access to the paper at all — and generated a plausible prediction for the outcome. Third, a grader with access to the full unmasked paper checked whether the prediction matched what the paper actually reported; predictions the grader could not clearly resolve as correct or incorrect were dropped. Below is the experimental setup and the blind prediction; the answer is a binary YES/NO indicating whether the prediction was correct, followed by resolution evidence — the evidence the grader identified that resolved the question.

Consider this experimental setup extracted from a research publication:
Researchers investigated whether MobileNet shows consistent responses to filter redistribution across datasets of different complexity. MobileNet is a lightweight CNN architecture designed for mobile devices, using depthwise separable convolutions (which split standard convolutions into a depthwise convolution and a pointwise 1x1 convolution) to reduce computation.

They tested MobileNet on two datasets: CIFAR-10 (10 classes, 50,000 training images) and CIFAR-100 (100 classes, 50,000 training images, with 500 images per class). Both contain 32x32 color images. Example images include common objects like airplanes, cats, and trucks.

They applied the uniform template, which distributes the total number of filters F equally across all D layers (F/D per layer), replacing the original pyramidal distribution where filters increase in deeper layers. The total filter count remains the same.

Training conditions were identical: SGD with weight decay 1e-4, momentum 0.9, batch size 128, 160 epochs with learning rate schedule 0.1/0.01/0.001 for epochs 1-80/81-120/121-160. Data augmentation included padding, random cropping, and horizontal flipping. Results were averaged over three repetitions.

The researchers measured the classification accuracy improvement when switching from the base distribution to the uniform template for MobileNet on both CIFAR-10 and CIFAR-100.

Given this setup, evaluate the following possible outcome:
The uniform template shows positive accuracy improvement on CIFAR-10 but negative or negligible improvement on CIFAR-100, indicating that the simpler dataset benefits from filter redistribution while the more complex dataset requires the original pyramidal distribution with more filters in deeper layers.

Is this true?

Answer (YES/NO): NO